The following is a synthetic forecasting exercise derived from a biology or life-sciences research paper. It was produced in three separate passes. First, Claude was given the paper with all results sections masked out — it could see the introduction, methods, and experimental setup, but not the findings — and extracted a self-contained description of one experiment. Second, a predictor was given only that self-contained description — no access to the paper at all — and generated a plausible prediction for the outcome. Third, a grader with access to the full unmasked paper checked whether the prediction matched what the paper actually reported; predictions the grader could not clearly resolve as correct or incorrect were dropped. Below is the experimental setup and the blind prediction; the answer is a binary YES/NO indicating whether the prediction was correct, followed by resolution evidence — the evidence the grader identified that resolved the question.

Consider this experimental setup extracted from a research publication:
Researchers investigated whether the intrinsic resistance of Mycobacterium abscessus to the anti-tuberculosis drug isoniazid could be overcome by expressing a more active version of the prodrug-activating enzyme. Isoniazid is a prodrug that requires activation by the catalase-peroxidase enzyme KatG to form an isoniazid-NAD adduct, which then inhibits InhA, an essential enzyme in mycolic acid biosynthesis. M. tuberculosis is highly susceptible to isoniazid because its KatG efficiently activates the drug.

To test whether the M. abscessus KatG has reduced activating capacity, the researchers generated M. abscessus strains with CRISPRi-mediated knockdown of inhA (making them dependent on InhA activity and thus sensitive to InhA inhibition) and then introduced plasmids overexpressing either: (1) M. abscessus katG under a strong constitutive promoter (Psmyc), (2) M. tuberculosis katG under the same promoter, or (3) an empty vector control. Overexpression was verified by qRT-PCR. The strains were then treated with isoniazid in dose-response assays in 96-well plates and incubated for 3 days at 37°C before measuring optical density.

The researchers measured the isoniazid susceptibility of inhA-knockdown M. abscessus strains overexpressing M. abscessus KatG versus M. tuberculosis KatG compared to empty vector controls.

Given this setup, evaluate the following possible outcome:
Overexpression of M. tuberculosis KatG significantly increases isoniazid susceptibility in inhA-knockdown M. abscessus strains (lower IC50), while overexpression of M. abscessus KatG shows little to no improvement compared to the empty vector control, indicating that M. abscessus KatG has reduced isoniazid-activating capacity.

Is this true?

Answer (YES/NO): NO